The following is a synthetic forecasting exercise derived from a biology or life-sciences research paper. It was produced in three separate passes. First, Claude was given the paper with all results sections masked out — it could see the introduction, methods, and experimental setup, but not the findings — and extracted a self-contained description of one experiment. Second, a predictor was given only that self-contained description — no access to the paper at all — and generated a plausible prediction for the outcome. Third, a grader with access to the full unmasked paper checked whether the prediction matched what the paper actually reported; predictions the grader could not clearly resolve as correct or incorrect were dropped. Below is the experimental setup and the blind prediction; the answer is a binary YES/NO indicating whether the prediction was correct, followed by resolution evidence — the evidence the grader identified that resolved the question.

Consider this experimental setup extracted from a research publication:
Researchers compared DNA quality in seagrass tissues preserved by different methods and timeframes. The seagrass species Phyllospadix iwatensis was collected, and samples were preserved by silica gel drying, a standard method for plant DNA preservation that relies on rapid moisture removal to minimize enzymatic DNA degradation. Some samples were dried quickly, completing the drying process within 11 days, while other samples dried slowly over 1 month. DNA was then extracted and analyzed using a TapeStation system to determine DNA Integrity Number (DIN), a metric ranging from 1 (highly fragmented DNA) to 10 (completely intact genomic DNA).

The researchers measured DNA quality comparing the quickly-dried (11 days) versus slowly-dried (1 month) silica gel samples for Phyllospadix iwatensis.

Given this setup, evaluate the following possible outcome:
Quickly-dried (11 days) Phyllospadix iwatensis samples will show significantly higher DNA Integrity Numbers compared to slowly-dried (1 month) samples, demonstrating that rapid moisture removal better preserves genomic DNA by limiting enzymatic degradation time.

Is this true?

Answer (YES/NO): YES